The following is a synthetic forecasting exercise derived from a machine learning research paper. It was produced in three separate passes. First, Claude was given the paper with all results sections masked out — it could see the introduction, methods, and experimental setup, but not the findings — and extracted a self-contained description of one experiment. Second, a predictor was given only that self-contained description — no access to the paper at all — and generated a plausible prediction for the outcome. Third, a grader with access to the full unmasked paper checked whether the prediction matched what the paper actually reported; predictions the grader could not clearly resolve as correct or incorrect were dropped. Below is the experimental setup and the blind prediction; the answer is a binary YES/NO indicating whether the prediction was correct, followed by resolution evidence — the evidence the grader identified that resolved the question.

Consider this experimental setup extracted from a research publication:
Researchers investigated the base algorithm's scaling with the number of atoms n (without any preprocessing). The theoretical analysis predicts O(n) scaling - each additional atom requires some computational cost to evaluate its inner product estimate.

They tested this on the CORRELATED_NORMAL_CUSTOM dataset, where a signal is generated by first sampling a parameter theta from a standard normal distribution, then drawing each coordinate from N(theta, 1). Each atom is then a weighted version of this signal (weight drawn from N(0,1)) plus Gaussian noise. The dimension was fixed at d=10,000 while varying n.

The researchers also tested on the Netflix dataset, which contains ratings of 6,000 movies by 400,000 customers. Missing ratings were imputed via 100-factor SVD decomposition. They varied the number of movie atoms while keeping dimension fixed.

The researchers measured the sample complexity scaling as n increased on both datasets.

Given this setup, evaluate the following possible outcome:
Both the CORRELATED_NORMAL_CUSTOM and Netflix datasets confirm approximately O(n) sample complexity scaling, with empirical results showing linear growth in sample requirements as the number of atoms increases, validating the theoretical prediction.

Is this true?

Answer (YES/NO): YES